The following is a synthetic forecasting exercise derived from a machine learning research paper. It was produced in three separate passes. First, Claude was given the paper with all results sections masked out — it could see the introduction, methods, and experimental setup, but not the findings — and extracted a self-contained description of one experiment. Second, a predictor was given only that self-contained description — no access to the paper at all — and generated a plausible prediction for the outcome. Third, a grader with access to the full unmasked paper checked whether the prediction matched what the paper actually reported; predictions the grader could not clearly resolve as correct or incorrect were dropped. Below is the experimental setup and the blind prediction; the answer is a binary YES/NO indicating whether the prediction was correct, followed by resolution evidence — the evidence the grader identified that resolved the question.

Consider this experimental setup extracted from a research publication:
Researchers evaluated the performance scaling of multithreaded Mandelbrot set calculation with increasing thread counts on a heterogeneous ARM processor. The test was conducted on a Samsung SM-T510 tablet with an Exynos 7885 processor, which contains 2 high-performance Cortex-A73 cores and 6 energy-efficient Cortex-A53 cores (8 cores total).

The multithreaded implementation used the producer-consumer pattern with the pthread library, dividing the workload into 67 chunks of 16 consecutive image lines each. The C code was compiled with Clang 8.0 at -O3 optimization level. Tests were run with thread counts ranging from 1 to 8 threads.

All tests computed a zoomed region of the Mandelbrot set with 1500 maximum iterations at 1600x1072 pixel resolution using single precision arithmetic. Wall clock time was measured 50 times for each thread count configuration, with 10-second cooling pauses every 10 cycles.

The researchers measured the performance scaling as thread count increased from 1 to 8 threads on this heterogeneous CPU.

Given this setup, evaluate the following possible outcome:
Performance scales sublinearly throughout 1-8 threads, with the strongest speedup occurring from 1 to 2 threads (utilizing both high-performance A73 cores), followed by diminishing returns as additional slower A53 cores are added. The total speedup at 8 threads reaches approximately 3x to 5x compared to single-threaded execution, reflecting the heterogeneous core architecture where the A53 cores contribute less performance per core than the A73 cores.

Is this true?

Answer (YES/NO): NO